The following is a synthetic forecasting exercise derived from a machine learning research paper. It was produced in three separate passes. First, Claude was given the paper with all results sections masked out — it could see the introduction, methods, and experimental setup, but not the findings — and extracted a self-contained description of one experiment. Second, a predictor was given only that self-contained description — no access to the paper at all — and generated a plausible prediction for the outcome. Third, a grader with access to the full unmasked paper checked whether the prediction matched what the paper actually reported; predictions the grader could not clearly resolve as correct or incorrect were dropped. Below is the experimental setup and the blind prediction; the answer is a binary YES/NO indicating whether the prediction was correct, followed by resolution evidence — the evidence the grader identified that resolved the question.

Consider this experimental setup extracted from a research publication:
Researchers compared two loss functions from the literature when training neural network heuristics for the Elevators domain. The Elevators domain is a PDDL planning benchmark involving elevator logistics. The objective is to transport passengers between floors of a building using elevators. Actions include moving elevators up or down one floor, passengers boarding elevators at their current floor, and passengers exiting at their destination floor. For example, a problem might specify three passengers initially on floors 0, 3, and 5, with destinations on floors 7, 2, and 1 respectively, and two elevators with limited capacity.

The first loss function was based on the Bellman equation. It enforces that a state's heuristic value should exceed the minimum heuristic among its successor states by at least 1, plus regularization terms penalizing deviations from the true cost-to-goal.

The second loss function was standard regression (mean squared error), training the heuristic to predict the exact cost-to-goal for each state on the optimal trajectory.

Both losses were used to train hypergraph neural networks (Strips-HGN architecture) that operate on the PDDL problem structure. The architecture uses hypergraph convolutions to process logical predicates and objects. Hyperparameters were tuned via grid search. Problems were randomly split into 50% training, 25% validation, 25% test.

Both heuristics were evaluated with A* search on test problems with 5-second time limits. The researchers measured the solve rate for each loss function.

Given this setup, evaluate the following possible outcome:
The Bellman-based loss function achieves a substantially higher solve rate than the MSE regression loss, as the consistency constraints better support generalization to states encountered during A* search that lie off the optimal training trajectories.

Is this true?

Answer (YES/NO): YES